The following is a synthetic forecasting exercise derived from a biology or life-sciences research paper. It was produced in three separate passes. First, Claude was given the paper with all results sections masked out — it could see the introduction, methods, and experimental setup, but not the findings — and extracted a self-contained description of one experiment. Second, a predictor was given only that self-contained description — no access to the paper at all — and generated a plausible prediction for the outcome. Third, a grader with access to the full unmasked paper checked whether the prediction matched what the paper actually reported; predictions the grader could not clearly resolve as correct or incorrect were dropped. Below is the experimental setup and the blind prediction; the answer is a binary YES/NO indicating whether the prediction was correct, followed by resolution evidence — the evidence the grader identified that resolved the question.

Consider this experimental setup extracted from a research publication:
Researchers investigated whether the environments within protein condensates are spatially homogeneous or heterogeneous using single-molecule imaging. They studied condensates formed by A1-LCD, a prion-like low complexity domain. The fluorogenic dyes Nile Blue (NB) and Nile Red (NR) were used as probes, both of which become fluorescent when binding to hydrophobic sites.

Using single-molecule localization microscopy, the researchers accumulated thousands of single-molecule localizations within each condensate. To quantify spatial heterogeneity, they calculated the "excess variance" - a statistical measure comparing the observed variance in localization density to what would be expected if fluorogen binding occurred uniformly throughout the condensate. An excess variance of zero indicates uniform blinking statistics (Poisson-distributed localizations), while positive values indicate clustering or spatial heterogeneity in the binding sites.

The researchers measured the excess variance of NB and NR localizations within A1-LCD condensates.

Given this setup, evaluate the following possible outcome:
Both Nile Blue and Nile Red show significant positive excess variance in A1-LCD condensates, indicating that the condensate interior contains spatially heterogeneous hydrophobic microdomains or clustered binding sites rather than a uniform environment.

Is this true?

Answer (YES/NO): YES